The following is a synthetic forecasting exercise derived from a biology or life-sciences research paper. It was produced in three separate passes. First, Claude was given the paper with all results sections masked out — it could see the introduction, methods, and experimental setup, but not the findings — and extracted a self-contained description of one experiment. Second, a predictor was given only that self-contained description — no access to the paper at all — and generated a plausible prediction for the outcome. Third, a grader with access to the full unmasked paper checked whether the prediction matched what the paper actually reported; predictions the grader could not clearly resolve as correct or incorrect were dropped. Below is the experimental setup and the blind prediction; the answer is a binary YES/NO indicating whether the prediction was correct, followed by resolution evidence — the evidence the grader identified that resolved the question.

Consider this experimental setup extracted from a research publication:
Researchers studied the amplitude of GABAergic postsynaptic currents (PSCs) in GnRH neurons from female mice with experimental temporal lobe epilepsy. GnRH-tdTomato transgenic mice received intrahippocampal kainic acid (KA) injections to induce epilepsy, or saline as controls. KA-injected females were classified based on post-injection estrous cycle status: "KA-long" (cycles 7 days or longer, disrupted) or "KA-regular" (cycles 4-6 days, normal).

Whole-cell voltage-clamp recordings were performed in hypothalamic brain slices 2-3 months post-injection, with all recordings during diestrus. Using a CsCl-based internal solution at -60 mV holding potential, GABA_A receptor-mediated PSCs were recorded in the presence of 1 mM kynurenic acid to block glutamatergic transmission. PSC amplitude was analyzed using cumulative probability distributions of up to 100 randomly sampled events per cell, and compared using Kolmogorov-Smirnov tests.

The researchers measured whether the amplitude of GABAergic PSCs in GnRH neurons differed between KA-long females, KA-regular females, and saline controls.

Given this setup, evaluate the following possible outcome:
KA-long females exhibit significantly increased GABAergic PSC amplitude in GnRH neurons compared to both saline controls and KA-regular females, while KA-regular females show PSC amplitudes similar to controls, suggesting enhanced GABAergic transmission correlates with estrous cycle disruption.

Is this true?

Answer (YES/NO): NO